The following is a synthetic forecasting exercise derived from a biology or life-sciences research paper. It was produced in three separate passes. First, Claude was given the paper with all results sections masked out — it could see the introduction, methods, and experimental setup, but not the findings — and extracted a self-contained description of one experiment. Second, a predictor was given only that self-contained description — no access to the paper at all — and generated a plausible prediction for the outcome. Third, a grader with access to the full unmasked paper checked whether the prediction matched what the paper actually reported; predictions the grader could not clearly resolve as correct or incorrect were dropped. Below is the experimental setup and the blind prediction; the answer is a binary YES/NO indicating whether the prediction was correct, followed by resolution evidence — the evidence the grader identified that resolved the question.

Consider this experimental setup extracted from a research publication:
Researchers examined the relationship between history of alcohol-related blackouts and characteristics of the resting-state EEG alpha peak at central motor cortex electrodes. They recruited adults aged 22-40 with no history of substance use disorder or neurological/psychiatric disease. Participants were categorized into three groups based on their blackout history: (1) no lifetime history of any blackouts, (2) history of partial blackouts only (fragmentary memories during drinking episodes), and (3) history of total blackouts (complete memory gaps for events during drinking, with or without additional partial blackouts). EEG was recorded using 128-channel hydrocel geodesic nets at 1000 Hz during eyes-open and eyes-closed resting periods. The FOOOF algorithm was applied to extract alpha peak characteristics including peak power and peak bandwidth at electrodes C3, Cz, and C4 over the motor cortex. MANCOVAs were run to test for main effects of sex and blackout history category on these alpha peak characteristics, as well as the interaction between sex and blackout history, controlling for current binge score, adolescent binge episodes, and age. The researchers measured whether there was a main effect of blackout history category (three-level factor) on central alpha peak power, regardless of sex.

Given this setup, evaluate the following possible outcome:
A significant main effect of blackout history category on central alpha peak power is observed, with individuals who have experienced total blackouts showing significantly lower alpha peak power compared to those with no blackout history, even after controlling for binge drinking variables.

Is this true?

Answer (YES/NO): NO